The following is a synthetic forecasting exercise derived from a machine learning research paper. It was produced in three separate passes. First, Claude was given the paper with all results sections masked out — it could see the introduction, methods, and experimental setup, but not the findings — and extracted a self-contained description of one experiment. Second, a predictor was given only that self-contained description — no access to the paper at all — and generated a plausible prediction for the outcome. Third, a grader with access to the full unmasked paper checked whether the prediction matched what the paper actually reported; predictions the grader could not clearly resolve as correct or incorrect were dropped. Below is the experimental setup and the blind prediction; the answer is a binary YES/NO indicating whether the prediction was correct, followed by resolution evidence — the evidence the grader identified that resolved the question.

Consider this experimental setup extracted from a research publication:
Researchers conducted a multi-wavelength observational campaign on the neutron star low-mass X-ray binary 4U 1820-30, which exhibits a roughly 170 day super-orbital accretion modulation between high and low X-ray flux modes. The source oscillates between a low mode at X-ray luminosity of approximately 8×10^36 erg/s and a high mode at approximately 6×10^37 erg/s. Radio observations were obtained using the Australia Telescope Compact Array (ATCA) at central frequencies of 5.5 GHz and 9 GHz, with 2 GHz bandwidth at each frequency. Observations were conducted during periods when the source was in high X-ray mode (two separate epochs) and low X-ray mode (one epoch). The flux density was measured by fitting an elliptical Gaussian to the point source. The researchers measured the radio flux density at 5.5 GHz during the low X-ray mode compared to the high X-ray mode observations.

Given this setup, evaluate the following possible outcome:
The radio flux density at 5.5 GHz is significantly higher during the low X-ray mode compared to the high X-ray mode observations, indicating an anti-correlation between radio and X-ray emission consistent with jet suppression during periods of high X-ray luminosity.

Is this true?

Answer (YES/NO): YES